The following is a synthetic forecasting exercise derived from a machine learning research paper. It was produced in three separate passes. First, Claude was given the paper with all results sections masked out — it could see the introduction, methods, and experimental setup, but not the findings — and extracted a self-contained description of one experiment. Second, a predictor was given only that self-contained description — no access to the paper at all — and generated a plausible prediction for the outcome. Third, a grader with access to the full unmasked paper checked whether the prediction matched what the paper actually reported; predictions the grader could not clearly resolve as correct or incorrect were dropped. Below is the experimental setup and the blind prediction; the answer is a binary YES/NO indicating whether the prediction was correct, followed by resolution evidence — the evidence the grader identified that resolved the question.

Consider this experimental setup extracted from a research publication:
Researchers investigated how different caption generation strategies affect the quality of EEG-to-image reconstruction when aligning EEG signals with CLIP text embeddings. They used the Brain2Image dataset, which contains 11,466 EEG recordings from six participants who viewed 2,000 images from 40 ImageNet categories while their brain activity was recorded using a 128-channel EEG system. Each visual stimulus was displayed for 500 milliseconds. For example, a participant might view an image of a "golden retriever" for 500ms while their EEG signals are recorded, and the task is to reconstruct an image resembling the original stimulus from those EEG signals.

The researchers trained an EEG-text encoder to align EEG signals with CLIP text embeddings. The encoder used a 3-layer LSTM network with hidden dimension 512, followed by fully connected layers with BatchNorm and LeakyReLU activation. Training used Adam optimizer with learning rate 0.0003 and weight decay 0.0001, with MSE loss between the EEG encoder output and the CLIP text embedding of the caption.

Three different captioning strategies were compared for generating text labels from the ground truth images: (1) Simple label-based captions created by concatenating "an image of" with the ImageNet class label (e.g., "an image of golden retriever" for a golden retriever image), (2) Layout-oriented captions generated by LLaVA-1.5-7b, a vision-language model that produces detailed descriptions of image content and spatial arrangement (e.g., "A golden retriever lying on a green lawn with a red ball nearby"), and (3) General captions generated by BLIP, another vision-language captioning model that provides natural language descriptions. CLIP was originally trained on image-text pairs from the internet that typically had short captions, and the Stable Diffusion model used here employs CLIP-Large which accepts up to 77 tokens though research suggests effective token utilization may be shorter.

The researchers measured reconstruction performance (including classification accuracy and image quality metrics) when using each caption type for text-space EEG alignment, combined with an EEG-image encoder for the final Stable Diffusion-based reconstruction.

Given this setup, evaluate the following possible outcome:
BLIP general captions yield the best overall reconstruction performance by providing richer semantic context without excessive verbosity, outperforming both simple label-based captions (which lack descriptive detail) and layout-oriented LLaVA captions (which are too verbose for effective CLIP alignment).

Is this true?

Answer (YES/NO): NO